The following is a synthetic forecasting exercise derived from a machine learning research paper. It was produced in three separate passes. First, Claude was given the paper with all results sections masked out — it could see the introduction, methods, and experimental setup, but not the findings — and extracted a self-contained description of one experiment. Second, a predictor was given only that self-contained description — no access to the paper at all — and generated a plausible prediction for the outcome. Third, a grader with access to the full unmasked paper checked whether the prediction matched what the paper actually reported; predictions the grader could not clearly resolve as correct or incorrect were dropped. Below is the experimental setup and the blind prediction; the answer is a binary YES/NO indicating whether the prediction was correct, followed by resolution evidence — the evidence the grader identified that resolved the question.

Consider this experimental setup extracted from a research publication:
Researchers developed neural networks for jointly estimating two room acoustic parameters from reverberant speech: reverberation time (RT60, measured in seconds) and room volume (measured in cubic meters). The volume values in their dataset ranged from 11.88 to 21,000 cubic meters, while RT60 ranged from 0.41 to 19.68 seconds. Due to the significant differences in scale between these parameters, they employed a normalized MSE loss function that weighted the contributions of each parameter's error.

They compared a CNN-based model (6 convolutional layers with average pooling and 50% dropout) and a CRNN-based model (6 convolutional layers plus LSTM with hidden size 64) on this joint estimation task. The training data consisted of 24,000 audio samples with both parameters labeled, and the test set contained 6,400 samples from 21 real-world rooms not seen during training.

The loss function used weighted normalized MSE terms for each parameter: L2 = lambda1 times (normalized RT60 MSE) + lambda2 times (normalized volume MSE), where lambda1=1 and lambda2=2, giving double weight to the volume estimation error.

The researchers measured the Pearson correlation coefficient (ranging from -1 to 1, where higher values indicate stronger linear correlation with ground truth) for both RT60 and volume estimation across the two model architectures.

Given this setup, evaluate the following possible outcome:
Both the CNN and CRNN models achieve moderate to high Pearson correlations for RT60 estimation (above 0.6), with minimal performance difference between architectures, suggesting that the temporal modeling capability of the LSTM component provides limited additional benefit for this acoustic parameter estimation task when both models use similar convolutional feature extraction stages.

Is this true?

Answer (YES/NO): NO